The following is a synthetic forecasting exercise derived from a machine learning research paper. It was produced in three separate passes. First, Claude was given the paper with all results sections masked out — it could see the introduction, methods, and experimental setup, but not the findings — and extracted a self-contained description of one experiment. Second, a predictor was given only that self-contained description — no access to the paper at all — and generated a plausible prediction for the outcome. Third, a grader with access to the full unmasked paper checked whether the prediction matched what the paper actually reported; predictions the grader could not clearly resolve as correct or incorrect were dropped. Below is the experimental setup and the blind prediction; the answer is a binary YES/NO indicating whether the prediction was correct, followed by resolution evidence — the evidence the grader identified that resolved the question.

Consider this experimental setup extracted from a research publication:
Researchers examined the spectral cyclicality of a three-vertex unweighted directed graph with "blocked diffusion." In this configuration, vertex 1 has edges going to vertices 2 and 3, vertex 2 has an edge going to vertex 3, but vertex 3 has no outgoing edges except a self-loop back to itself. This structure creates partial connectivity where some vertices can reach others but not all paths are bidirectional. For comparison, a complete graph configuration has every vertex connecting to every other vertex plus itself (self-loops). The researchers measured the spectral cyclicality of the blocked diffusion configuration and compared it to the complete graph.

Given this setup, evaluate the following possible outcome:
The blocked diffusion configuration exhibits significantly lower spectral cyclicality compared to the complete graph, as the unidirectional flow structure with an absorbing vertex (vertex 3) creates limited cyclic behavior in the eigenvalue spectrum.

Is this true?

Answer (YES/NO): YES